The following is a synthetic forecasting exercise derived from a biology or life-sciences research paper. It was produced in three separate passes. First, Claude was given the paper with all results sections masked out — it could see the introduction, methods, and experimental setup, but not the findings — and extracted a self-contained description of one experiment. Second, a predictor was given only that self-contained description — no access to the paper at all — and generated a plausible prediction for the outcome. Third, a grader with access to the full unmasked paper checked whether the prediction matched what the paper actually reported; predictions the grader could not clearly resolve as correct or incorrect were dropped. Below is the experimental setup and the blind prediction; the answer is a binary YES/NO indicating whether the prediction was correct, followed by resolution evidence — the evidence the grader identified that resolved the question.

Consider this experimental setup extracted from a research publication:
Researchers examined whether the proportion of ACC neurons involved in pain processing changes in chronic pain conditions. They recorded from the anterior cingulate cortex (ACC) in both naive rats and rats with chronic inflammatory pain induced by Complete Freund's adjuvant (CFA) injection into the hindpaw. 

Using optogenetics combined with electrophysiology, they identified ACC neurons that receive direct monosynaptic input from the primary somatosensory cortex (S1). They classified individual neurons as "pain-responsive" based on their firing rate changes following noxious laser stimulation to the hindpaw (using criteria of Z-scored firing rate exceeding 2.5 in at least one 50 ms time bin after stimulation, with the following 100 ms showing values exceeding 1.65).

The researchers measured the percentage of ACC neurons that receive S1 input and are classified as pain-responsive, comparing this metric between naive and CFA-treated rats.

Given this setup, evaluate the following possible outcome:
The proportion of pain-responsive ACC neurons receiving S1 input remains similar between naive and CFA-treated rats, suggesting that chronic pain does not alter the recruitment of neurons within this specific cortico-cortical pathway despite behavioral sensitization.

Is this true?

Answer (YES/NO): NO